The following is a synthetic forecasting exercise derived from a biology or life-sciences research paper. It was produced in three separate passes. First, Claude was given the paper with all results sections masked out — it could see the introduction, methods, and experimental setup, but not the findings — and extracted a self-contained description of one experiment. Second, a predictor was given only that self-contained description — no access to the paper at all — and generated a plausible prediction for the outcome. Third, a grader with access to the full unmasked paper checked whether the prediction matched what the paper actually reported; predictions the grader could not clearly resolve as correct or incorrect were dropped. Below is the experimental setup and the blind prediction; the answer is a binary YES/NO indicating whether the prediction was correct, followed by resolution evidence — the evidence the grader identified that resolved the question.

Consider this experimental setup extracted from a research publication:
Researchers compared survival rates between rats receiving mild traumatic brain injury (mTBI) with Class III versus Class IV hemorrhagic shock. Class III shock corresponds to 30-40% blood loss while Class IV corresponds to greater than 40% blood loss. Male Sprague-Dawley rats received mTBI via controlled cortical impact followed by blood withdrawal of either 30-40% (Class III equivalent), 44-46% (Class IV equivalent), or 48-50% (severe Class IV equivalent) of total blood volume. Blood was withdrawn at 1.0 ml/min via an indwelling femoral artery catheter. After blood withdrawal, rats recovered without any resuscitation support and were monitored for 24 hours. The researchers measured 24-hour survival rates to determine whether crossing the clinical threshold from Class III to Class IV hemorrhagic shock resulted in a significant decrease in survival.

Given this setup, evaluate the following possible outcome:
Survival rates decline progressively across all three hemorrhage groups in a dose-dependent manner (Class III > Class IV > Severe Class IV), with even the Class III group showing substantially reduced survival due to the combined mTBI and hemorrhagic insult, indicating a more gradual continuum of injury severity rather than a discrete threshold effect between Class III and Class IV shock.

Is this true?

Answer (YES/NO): NO